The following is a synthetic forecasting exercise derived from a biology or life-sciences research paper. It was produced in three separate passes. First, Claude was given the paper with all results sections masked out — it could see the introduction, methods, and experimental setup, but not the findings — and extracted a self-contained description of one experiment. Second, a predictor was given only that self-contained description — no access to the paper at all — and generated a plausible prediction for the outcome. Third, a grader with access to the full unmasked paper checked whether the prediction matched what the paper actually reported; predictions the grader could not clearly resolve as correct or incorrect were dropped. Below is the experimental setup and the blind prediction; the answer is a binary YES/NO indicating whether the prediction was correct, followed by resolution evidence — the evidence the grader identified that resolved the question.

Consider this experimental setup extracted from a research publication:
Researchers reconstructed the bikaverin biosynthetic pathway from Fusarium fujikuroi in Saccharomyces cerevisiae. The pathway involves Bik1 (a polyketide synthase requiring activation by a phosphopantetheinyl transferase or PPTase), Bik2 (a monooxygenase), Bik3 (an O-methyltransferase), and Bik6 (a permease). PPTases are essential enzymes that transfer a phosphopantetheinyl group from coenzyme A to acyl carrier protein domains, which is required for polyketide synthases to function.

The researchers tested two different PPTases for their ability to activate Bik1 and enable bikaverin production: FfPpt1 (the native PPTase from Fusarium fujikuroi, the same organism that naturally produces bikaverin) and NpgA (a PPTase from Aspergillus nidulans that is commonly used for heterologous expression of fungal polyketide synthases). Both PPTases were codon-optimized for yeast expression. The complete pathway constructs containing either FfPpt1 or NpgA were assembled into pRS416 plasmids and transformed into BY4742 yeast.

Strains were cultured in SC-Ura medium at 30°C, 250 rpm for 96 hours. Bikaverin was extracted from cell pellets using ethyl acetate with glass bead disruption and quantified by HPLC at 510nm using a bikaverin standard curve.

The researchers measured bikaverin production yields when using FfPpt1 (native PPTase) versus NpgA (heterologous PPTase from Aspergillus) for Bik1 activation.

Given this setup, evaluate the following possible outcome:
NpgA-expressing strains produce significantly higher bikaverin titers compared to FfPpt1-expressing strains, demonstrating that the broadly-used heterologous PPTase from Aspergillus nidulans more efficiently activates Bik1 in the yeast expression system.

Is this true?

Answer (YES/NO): NO